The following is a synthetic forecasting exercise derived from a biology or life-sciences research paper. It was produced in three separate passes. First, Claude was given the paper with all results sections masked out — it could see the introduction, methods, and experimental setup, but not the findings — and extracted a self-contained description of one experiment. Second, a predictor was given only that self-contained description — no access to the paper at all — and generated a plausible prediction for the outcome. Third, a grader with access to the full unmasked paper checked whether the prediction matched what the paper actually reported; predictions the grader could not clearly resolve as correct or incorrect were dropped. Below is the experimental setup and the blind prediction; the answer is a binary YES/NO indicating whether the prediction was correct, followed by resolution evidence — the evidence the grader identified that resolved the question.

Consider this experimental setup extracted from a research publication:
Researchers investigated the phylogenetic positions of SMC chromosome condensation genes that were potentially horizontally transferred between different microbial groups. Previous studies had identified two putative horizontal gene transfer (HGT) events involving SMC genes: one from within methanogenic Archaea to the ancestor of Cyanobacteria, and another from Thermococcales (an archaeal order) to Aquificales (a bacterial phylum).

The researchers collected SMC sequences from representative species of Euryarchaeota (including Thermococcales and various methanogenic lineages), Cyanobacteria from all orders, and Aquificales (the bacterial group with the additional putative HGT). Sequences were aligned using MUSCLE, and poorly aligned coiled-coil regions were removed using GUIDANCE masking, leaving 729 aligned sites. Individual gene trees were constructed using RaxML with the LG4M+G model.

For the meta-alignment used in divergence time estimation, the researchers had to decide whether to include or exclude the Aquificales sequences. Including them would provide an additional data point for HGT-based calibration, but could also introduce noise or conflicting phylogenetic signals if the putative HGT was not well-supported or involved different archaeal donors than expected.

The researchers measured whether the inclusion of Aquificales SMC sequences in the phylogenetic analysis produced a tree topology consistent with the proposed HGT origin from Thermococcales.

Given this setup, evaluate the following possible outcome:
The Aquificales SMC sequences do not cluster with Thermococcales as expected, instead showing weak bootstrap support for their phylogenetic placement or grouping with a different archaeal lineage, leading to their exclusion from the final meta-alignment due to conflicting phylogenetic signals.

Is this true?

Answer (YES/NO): NO